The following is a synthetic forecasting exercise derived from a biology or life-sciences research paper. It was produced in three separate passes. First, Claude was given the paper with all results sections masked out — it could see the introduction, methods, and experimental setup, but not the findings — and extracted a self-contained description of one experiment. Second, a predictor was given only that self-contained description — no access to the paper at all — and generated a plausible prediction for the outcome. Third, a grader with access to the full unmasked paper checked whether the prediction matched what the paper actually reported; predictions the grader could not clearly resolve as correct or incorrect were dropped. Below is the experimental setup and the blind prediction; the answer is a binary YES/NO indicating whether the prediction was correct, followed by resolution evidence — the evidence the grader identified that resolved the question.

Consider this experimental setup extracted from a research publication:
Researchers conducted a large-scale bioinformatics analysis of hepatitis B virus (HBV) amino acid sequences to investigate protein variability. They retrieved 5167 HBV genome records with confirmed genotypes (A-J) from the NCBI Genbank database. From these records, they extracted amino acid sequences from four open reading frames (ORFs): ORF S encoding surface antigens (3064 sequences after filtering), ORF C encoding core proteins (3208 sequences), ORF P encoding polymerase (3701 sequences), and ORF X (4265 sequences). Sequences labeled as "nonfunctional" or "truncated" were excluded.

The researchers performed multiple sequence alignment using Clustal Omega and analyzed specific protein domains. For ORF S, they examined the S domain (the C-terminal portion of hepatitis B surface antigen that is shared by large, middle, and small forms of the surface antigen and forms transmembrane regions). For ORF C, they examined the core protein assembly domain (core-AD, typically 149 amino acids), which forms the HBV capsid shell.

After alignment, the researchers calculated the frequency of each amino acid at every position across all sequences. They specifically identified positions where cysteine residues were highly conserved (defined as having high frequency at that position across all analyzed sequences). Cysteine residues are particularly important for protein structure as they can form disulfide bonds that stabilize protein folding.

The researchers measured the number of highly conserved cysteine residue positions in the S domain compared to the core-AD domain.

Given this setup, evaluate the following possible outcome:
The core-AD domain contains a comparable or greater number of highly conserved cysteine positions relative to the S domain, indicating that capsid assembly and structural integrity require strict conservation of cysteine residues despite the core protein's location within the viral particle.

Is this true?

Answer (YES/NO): NO